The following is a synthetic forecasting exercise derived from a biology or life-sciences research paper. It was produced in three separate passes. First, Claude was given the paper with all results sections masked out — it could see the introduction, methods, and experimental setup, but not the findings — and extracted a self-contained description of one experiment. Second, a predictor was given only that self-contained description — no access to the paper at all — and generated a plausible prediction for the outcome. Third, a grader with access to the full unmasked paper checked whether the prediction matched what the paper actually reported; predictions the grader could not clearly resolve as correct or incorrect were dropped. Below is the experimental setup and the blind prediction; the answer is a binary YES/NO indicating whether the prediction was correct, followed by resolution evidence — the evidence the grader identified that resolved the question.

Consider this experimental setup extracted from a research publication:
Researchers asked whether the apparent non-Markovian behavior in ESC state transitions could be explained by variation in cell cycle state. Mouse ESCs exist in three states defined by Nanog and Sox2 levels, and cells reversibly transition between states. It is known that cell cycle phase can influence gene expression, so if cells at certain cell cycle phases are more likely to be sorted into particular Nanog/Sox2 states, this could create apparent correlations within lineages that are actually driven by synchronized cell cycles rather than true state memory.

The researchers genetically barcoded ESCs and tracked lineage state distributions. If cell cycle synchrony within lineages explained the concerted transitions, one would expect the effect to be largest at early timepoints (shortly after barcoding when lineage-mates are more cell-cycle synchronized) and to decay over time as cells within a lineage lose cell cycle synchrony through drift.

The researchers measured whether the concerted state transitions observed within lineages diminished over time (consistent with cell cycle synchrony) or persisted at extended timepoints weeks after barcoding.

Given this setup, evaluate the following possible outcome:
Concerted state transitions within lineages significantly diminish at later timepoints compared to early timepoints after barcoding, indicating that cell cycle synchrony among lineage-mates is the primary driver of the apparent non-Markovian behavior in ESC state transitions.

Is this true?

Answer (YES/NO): NO